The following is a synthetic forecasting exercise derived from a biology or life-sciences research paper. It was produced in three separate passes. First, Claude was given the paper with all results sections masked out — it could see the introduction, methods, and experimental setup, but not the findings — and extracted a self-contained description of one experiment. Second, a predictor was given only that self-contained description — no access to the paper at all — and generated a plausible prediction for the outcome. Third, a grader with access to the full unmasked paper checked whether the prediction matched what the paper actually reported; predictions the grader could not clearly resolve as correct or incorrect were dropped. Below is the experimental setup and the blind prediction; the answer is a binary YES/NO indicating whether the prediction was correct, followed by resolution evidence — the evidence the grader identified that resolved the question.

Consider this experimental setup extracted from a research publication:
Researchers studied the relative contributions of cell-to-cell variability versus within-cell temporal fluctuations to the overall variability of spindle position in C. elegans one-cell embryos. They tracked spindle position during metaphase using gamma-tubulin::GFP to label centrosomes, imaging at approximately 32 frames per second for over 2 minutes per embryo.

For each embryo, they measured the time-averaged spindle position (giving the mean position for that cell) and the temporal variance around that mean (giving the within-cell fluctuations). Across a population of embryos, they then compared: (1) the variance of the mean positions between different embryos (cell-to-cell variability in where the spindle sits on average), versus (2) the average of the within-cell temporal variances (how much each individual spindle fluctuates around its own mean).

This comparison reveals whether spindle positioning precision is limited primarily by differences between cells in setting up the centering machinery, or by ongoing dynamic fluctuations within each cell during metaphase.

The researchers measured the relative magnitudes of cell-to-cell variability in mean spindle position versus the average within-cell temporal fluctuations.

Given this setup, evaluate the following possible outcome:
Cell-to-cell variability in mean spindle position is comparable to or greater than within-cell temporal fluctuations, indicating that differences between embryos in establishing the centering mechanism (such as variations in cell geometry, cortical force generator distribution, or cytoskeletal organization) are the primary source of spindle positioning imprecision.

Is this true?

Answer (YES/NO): YES